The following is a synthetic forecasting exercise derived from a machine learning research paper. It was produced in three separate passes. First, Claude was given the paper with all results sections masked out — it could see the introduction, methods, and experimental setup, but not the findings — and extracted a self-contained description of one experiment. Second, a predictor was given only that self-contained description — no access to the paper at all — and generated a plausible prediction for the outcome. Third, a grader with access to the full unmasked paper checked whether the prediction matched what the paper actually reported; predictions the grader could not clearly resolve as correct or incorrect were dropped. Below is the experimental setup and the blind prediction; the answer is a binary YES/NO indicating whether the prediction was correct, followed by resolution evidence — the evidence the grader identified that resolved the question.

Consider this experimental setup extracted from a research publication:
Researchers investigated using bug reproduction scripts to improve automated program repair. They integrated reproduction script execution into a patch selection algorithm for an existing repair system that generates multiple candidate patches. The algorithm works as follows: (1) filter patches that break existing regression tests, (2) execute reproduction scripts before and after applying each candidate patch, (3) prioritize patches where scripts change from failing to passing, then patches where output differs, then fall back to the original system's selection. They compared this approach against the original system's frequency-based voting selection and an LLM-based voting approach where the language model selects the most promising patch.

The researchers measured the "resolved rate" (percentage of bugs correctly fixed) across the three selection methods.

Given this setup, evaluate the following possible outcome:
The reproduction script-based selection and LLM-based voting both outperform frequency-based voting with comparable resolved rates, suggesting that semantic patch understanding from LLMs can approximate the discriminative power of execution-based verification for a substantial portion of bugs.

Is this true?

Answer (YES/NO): NO